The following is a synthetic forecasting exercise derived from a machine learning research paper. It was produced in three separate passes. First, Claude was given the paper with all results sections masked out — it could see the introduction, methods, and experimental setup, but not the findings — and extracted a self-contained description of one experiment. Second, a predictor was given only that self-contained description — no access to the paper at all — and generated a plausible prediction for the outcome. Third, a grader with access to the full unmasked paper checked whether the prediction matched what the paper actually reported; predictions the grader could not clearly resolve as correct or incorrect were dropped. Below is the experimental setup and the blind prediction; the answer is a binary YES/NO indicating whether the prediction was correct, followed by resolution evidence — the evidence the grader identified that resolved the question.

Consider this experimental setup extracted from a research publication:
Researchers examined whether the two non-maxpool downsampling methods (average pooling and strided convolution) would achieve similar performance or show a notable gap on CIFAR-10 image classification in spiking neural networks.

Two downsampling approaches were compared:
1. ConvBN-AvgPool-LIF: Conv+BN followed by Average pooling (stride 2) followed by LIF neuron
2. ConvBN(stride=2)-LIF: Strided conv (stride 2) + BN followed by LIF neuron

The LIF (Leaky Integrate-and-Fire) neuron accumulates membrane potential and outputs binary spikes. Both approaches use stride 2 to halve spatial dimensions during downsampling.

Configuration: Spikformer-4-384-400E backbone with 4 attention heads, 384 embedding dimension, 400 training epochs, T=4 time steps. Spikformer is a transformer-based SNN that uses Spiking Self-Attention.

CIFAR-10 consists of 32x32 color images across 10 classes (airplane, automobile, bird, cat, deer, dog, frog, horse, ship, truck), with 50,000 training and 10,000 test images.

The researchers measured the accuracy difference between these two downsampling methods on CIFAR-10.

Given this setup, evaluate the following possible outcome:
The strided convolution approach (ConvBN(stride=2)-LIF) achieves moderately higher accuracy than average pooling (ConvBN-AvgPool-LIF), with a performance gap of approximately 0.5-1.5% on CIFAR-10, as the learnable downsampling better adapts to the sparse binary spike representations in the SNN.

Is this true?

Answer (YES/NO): NO